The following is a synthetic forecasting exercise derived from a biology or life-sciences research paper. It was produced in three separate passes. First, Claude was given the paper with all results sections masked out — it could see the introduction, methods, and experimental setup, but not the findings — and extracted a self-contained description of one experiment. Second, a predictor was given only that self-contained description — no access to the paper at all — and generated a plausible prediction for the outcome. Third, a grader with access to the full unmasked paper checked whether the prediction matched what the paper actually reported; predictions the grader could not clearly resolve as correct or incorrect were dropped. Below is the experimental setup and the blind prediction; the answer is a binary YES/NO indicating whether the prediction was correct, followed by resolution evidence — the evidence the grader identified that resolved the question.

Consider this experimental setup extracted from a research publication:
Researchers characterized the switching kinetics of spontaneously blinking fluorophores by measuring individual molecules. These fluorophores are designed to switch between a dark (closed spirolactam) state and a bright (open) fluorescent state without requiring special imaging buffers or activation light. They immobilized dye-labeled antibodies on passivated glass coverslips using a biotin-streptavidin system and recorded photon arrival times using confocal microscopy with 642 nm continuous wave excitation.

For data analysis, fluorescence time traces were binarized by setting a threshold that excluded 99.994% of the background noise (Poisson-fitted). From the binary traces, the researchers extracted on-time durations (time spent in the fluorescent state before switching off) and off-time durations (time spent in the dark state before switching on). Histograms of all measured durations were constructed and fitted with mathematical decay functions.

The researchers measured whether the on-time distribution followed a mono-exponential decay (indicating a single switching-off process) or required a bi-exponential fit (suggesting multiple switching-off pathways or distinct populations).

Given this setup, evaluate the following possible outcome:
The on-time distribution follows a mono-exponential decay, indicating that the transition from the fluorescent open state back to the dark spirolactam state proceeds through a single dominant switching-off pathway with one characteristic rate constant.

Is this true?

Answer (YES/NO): NO